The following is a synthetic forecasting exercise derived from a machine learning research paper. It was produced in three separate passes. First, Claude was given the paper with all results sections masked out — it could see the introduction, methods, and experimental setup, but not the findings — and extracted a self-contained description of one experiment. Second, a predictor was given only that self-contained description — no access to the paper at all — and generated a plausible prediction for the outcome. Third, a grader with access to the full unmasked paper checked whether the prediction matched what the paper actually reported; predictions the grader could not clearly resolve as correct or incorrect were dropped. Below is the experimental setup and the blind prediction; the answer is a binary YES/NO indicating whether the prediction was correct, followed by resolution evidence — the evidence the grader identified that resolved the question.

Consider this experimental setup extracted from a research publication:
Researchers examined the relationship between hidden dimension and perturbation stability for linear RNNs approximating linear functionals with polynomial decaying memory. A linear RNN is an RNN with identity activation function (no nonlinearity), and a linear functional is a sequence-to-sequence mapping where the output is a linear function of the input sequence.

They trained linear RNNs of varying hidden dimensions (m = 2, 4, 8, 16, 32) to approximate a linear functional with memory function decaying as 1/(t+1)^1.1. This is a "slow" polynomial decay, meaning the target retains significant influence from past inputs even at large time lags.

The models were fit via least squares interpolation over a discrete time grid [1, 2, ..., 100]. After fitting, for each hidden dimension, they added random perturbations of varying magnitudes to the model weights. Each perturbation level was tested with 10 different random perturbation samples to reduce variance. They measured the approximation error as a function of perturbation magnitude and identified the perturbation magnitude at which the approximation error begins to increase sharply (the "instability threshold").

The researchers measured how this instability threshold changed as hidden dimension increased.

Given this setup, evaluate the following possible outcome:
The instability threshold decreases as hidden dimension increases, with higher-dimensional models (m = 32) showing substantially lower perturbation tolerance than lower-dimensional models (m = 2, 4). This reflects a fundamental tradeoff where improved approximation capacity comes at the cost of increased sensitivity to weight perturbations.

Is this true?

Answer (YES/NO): YES